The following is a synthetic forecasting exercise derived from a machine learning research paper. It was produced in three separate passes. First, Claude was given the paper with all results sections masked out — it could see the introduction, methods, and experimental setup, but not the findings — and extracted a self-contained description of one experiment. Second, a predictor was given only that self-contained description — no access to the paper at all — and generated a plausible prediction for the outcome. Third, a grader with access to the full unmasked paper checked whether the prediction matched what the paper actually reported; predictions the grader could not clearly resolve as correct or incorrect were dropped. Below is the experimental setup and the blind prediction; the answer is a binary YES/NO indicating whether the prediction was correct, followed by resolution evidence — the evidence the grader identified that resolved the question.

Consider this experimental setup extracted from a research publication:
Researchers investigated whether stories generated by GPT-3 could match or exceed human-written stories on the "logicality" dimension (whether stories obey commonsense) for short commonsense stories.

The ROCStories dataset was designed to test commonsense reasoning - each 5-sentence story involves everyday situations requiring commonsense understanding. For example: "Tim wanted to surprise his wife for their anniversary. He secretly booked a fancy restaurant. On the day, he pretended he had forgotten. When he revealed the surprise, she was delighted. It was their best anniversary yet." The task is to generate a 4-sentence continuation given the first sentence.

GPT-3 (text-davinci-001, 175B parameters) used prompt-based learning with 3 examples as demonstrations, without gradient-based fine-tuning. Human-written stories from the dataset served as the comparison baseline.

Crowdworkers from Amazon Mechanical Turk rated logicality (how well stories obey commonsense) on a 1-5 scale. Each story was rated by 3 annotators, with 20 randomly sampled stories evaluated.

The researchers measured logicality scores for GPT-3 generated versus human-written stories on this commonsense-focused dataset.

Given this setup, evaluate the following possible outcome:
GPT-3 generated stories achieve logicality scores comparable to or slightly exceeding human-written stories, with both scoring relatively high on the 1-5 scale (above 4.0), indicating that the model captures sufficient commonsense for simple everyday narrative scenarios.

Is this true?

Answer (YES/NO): YES